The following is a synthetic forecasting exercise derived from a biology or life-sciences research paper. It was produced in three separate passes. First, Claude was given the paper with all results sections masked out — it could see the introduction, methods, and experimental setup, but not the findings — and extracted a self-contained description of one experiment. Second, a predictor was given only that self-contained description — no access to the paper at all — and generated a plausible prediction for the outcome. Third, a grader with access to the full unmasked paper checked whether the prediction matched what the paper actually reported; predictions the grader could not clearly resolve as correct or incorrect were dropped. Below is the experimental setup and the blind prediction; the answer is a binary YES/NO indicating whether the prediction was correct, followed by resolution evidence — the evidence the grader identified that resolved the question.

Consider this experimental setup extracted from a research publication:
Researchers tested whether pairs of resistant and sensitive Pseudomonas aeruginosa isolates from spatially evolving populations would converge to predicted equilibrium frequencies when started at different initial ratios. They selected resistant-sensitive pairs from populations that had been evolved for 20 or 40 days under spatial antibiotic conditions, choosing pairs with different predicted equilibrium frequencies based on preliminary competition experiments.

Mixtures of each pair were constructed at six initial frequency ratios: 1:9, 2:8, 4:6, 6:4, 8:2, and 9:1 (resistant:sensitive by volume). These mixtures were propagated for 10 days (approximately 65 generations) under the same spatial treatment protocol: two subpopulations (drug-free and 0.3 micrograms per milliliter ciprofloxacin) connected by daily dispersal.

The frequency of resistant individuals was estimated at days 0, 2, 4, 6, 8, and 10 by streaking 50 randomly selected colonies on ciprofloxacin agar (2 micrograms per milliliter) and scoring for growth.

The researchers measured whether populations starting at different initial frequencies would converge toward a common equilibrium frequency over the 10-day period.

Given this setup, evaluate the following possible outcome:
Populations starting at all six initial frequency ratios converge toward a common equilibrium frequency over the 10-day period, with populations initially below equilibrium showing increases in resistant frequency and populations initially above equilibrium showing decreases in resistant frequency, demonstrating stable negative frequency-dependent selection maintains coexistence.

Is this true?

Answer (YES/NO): NO